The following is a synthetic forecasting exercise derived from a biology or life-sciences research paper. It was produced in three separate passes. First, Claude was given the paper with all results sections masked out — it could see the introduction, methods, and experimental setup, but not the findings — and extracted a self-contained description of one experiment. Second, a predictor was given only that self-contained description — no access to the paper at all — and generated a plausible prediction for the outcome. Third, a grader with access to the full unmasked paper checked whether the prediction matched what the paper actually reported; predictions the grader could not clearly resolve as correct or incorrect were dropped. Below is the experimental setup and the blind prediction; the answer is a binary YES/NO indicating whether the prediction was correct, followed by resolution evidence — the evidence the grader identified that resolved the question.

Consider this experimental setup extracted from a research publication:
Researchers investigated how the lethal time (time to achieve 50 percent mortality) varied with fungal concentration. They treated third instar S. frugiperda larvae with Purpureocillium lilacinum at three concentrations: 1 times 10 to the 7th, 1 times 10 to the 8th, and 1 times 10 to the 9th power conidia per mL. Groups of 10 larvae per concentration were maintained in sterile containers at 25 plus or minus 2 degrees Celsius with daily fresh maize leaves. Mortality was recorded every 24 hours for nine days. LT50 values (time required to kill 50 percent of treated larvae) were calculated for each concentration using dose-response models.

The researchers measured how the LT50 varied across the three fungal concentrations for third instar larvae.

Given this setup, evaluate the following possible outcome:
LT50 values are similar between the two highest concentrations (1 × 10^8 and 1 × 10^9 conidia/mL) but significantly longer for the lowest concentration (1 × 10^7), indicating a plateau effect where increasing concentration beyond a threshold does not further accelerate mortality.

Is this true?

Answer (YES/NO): NO